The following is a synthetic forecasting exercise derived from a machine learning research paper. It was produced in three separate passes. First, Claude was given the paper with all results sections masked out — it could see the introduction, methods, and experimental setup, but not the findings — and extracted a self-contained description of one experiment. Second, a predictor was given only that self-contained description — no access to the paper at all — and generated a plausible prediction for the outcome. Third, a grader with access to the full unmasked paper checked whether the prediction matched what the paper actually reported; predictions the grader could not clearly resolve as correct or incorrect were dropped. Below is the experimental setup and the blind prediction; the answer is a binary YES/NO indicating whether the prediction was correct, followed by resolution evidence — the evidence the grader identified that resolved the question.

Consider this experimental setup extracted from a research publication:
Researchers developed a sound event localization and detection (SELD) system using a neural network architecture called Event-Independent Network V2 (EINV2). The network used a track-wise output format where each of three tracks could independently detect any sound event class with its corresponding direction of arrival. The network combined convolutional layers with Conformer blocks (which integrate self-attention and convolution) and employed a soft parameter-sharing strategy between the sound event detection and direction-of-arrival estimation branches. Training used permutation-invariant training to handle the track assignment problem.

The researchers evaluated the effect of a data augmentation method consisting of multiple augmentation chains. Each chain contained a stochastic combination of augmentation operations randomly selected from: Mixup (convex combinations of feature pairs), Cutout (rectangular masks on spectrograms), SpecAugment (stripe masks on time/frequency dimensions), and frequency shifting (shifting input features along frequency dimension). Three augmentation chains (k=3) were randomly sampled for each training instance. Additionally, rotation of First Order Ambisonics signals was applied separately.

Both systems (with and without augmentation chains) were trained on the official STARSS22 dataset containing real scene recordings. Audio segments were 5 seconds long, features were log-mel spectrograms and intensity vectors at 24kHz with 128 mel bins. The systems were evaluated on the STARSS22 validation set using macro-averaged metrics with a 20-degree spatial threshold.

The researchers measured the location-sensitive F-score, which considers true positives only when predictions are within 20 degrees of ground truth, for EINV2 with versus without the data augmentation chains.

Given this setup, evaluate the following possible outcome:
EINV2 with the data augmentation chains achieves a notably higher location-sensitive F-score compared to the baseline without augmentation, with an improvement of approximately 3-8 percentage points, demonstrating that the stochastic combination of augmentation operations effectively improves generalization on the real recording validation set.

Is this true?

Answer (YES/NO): NO